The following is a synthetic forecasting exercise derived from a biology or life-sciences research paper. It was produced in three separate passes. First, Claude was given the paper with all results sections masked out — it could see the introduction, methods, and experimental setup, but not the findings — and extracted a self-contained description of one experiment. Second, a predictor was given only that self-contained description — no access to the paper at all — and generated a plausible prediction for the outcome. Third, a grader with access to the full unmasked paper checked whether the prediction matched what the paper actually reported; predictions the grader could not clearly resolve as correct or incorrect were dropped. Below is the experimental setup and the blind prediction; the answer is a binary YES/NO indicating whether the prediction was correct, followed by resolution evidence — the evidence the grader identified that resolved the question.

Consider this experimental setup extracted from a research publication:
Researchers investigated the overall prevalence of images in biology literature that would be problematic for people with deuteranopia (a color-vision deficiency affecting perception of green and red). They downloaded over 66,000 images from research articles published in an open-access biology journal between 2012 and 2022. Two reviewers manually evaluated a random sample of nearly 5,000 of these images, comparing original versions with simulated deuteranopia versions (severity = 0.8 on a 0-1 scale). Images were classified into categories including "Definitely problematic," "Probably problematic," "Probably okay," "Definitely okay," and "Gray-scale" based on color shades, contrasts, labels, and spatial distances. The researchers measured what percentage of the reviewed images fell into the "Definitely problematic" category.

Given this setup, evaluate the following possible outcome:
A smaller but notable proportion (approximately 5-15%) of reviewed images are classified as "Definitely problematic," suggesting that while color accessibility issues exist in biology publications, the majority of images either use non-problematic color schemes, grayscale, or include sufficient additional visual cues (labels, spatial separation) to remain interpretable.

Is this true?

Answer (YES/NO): YES